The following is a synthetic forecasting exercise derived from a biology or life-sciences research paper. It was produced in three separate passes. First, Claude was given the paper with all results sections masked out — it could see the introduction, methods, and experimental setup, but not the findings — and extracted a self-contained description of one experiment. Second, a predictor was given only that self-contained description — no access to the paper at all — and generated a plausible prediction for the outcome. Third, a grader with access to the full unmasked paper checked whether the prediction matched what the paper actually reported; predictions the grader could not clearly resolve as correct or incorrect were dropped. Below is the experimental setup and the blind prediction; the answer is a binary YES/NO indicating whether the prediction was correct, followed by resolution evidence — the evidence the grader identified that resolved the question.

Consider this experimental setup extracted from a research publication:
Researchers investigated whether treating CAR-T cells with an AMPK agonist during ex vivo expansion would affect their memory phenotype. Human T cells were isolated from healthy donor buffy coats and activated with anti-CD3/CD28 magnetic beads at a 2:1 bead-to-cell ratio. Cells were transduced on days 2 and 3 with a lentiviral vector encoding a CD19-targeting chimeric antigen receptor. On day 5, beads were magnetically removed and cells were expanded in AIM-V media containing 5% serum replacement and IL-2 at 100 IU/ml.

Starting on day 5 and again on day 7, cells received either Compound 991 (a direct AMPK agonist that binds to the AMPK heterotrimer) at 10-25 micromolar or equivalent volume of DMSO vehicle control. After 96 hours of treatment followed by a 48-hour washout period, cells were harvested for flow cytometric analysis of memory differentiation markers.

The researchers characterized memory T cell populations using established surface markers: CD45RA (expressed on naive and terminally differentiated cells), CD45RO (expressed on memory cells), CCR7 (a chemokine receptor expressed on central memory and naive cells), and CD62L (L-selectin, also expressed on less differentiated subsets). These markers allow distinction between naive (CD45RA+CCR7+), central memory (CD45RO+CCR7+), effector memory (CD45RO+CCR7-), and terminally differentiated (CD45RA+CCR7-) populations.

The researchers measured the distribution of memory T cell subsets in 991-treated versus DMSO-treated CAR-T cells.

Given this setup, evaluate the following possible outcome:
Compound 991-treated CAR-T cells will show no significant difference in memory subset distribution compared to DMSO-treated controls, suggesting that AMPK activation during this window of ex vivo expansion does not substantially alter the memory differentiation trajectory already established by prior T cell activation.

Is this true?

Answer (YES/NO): YES